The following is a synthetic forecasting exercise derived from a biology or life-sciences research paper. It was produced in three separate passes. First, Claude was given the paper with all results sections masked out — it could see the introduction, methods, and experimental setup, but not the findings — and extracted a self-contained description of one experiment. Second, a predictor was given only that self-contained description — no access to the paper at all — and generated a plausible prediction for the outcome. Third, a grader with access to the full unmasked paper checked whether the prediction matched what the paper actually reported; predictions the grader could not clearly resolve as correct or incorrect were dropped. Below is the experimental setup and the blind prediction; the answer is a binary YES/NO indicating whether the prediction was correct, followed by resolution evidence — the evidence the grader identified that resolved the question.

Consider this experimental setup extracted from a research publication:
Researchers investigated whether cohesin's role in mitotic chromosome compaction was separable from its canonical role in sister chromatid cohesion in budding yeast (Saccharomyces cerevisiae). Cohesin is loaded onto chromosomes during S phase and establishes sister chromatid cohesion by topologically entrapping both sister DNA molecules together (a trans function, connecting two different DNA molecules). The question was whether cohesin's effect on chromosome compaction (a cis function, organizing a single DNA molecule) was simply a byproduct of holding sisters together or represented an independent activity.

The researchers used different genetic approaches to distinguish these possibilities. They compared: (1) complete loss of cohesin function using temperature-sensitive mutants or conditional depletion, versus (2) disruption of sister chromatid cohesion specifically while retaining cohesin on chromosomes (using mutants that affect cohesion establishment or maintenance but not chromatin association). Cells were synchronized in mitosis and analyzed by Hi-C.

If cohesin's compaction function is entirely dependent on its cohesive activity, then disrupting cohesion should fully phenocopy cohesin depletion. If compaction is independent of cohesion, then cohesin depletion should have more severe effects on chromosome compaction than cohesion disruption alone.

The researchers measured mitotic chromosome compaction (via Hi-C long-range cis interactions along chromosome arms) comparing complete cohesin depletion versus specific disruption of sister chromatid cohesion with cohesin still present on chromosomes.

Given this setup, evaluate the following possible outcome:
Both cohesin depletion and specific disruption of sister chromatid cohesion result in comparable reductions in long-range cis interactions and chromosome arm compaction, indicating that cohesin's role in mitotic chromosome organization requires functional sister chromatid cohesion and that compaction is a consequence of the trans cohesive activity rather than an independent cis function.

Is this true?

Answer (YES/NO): NO